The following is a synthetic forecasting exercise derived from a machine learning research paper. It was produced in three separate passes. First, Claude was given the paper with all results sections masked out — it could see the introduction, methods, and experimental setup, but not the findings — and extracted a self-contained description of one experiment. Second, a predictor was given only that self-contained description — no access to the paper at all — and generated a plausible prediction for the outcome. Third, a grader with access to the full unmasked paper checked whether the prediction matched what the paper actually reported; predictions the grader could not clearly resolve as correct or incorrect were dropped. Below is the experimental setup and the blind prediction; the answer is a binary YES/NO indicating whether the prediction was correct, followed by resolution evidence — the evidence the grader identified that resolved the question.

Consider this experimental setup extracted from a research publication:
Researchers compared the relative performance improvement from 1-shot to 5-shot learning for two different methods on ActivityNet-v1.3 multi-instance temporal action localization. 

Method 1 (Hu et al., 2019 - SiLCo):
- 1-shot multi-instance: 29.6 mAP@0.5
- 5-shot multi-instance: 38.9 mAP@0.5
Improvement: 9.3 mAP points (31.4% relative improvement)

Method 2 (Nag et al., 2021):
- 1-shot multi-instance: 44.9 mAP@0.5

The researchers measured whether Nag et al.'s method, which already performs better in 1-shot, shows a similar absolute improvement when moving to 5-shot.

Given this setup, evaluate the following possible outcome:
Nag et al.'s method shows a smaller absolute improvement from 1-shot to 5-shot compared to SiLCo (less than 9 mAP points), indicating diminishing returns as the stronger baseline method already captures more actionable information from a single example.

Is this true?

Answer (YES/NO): YES